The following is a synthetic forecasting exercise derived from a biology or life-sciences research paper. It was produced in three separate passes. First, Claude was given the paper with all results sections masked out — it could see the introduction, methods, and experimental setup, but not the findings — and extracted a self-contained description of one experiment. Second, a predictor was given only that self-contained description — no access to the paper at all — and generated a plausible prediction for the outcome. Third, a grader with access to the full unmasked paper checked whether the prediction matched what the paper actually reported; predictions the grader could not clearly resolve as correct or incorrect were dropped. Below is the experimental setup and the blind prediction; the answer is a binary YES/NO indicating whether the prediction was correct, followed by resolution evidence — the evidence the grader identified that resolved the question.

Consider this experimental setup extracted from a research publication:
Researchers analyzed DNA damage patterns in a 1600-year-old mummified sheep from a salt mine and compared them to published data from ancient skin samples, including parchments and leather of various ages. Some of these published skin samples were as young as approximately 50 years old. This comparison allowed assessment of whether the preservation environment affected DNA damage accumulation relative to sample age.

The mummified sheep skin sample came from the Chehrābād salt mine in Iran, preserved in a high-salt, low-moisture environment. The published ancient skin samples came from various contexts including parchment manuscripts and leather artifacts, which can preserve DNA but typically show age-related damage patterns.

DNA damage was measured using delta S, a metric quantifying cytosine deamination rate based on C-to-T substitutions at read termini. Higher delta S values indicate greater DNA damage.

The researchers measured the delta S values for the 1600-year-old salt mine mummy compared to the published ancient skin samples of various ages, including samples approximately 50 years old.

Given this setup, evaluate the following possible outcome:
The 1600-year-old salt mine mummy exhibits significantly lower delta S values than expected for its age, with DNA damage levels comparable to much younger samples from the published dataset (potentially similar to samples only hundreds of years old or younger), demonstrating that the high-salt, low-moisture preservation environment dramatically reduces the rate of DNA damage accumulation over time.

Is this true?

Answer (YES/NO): YES